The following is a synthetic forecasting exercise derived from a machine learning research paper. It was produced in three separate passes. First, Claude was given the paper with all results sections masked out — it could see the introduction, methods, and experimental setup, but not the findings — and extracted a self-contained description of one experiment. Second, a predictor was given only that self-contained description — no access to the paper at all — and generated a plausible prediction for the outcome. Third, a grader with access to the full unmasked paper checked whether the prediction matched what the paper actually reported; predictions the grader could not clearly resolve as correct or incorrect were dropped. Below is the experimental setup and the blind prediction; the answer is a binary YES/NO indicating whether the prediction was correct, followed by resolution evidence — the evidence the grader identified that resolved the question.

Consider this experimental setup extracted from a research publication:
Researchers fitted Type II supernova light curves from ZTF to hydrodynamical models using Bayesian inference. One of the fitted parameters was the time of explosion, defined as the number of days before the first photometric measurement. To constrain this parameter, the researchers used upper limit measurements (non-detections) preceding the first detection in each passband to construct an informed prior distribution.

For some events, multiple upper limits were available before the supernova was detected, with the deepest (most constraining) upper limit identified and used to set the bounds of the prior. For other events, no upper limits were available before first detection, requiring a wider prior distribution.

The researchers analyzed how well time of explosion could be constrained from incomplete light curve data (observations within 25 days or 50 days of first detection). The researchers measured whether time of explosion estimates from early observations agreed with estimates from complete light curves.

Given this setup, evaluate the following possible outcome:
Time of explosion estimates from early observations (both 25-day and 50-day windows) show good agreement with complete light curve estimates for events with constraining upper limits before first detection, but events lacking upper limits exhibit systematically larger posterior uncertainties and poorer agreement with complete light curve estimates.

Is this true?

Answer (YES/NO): NO